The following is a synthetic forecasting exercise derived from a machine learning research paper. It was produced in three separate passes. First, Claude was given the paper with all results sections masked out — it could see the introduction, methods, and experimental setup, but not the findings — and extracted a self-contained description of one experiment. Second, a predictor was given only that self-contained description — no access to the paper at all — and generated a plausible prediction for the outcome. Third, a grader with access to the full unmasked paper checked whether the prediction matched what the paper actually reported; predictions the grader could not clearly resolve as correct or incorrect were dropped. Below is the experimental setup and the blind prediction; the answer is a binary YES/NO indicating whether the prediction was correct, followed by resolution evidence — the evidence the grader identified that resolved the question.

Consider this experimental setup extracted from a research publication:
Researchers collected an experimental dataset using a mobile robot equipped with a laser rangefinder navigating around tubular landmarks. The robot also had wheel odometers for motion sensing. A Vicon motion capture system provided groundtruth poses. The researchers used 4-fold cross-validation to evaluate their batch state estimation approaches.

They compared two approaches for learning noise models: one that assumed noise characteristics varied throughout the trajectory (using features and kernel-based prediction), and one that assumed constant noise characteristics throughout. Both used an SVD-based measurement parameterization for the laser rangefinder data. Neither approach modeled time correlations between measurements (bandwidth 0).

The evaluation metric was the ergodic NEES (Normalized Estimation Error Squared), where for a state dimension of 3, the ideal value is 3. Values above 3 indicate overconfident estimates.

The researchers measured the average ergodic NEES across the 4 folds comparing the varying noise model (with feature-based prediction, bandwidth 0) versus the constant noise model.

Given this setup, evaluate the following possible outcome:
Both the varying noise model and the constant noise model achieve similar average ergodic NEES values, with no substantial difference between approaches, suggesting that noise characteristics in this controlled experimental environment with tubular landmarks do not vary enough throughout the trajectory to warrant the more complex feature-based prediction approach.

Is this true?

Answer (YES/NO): NO